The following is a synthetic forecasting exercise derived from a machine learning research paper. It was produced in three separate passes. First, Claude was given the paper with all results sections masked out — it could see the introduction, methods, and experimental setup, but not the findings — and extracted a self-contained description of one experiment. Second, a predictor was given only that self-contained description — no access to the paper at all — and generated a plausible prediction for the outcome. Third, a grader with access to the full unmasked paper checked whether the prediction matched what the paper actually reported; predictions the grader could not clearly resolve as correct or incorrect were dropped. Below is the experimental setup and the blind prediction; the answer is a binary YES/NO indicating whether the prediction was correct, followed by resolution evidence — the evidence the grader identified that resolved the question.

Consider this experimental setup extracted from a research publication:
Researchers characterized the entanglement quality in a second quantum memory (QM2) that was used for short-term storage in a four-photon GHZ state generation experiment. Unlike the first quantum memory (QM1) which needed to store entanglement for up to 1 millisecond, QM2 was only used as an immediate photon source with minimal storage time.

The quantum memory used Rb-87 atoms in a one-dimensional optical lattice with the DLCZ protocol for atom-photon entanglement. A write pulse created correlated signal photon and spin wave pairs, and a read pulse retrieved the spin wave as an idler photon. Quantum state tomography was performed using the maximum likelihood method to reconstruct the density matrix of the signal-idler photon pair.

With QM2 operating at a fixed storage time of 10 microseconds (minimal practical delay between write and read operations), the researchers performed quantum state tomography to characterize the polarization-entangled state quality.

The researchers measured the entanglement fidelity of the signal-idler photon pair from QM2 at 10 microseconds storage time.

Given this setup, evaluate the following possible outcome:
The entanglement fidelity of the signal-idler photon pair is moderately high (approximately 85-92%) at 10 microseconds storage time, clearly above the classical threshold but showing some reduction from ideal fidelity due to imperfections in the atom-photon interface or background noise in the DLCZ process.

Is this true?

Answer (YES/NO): YES